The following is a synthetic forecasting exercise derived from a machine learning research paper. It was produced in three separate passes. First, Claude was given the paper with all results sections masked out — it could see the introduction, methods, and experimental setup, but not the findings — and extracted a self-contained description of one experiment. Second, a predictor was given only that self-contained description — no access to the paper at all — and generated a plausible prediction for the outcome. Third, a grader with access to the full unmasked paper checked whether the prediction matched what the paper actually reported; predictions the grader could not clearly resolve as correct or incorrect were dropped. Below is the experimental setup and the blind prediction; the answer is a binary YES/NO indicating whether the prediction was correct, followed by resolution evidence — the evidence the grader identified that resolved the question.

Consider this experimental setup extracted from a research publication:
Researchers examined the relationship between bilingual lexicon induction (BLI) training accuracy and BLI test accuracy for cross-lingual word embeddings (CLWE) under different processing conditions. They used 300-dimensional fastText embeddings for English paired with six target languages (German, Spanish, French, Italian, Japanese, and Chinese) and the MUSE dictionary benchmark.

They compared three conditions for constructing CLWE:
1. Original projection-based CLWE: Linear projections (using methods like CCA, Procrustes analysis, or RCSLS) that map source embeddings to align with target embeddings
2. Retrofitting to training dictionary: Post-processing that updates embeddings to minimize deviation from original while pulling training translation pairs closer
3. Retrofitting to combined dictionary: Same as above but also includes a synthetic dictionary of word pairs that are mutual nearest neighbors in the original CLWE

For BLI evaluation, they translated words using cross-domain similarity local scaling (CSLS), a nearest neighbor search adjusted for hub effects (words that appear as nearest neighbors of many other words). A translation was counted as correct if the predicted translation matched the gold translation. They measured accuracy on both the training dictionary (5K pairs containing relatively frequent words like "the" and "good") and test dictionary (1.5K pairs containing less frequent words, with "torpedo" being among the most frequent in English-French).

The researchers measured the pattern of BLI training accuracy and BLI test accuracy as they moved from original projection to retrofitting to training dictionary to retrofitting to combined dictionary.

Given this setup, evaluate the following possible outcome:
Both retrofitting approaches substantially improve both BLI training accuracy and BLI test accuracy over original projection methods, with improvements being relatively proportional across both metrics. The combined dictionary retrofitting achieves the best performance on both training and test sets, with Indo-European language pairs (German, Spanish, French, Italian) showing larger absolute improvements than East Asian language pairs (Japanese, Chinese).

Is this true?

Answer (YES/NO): NO